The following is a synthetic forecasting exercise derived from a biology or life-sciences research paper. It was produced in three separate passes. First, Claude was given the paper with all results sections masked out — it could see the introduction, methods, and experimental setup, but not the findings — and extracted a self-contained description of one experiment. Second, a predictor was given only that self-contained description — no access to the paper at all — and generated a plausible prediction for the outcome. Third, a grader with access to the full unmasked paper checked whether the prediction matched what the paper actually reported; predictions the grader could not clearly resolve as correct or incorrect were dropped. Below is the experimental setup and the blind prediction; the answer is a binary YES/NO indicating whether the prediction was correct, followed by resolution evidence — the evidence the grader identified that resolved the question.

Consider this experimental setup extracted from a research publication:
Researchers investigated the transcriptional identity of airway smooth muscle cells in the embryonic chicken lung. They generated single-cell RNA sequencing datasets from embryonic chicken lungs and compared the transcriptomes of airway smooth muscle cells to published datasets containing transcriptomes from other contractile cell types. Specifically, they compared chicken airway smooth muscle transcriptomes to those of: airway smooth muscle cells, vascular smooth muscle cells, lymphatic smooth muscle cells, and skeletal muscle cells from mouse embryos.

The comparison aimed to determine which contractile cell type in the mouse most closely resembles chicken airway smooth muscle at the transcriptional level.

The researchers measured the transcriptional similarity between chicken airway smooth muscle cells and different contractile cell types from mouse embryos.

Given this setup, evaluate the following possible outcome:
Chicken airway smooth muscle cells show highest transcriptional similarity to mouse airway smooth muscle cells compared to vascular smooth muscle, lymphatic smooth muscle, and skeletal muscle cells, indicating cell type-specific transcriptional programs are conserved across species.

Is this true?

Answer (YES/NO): NO